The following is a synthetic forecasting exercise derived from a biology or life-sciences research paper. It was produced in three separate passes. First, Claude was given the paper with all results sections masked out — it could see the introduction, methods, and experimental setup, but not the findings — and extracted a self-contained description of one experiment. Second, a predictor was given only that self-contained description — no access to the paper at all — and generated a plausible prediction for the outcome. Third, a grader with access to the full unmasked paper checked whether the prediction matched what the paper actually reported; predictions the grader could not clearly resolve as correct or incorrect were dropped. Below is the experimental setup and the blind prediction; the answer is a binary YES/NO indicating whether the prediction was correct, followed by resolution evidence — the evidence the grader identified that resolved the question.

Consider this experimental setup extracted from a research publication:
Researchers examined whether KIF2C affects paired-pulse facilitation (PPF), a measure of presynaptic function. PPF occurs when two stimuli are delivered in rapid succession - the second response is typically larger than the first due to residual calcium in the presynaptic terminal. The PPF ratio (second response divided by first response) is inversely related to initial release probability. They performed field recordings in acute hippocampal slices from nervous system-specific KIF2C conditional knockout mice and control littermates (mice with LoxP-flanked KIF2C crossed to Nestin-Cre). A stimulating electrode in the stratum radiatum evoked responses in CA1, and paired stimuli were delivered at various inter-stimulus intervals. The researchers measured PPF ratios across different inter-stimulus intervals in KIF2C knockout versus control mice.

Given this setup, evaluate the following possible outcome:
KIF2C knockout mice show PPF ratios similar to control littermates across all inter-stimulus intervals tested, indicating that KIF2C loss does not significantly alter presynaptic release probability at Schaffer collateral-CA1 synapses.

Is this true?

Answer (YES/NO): YES